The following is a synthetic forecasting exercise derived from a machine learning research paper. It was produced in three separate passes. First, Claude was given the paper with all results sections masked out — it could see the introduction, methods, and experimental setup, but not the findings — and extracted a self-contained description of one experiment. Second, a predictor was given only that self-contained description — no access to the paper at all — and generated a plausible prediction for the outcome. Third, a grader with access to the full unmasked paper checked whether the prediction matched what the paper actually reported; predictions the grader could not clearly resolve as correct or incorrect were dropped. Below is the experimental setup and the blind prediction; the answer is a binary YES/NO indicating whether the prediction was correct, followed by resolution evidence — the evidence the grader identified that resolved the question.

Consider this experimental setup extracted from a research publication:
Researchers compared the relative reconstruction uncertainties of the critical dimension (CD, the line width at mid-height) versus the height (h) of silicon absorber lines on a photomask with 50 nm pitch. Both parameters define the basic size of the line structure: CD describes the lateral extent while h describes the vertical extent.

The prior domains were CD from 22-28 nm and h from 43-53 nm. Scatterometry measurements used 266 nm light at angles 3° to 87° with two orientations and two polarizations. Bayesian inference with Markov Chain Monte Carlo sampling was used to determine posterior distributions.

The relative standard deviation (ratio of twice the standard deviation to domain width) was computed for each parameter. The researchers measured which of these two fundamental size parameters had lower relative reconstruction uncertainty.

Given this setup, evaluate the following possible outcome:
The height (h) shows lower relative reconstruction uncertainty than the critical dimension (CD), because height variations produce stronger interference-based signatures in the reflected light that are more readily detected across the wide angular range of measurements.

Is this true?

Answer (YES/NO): NO